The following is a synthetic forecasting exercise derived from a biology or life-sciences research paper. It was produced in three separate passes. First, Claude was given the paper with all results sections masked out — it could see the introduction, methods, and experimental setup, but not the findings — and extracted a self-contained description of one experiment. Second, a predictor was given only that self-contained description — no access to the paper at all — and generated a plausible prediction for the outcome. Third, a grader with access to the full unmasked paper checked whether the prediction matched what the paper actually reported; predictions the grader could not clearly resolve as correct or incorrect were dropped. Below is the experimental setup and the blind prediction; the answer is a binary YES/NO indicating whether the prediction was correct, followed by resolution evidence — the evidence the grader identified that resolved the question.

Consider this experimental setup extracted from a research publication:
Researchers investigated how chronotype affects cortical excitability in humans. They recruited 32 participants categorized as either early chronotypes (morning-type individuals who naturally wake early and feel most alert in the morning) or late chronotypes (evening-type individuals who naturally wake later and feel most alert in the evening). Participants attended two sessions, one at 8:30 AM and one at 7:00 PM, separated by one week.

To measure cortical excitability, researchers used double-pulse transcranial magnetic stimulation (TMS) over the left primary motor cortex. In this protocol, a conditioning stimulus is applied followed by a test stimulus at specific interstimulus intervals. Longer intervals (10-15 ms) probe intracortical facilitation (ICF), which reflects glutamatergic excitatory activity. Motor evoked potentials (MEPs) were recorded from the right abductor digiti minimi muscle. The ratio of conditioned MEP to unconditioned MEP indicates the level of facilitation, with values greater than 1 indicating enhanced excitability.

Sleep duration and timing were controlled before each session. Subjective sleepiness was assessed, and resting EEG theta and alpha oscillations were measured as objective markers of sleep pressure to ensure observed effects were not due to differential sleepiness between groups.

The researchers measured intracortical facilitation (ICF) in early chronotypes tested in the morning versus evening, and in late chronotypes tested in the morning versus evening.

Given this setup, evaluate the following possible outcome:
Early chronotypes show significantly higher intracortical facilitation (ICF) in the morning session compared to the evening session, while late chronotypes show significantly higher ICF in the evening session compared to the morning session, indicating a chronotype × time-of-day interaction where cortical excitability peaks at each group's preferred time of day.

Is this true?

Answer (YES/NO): YES